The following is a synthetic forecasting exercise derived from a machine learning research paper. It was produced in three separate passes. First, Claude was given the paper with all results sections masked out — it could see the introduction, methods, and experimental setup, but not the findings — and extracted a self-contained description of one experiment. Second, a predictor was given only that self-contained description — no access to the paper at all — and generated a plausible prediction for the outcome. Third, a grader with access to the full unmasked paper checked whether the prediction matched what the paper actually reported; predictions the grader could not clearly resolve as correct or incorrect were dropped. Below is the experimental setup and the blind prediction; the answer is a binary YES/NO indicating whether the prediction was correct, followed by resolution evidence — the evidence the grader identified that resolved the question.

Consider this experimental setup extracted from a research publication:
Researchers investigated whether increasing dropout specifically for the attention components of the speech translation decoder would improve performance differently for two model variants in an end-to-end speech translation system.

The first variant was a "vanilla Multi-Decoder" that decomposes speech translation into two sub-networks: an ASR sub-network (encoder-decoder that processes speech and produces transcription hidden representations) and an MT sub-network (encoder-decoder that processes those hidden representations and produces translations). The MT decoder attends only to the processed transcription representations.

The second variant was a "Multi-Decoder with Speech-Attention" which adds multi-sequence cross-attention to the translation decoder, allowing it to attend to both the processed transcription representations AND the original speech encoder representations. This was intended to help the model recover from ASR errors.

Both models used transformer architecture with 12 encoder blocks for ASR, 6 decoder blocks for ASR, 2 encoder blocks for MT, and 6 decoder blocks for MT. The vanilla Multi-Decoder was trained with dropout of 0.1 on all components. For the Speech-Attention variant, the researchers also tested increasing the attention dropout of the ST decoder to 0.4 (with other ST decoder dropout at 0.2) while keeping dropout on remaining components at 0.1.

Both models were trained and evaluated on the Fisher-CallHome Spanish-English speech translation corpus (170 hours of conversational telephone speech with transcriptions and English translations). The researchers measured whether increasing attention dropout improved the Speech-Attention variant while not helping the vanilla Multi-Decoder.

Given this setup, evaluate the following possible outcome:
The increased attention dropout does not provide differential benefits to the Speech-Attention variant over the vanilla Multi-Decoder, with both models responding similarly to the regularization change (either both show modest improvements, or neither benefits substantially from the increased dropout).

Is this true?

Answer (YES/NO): NO